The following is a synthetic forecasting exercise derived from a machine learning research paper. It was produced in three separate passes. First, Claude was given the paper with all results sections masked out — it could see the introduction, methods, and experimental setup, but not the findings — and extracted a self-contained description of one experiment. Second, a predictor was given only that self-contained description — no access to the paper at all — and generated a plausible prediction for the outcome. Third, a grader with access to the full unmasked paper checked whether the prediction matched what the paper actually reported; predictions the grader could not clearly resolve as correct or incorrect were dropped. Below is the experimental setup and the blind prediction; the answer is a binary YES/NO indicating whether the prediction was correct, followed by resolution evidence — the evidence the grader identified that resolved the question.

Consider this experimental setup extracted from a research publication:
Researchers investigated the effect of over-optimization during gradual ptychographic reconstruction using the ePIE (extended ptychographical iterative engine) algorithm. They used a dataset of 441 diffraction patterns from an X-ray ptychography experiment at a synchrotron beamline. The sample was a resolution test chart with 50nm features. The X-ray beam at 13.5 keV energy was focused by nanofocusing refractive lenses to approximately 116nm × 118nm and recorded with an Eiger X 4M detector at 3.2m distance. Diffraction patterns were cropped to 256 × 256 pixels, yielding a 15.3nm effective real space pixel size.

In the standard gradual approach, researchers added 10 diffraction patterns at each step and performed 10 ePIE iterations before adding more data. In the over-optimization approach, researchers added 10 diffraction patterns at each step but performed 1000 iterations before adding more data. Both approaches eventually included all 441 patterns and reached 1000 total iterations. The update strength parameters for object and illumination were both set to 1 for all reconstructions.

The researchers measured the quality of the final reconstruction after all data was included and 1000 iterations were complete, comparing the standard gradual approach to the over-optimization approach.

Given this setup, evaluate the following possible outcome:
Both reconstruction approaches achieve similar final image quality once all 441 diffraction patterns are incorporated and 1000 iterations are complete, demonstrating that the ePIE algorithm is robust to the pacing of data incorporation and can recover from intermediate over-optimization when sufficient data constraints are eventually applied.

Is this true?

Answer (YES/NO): YES